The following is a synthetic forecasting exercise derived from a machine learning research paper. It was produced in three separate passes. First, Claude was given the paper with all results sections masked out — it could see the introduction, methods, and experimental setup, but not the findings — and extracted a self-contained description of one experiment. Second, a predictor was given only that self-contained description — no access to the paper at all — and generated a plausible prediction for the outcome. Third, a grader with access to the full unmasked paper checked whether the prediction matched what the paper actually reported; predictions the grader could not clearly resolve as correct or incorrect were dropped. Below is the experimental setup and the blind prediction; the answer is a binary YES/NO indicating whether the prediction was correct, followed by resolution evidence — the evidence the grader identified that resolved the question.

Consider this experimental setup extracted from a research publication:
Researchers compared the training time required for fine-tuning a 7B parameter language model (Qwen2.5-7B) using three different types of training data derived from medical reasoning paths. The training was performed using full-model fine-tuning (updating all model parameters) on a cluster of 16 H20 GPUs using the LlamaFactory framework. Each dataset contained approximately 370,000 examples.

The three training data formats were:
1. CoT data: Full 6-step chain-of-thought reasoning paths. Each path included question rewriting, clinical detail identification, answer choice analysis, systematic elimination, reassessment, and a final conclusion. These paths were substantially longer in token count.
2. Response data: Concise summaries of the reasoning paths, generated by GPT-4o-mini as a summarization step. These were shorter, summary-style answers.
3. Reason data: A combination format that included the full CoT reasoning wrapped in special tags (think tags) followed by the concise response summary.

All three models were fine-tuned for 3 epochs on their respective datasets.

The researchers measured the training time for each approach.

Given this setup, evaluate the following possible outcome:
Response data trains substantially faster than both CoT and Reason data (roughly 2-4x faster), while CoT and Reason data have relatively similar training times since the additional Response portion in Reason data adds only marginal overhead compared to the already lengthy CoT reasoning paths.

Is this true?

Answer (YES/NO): YES